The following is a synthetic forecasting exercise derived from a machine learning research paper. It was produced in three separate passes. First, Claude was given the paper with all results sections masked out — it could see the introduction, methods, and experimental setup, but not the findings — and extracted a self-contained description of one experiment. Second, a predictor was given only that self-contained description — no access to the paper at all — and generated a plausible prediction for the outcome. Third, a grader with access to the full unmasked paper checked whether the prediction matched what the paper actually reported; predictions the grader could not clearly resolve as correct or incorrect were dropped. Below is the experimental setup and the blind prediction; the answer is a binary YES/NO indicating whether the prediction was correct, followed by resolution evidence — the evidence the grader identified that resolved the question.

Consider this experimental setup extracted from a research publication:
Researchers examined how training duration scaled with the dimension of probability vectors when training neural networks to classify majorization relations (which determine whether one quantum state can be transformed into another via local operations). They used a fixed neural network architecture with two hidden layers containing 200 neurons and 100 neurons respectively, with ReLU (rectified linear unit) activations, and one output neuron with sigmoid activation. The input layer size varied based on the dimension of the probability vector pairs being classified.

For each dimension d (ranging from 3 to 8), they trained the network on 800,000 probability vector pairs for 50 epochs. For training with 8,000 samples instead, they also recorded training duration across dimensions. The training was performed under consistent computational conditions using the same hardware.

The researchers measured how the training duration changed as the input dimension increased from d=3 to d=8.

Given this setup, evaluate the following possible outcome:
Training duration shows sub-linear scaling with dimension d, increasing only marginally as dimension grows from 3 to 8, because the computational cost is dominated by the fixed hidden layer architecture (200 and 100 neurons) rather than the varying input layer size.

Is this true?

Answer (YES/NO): NO